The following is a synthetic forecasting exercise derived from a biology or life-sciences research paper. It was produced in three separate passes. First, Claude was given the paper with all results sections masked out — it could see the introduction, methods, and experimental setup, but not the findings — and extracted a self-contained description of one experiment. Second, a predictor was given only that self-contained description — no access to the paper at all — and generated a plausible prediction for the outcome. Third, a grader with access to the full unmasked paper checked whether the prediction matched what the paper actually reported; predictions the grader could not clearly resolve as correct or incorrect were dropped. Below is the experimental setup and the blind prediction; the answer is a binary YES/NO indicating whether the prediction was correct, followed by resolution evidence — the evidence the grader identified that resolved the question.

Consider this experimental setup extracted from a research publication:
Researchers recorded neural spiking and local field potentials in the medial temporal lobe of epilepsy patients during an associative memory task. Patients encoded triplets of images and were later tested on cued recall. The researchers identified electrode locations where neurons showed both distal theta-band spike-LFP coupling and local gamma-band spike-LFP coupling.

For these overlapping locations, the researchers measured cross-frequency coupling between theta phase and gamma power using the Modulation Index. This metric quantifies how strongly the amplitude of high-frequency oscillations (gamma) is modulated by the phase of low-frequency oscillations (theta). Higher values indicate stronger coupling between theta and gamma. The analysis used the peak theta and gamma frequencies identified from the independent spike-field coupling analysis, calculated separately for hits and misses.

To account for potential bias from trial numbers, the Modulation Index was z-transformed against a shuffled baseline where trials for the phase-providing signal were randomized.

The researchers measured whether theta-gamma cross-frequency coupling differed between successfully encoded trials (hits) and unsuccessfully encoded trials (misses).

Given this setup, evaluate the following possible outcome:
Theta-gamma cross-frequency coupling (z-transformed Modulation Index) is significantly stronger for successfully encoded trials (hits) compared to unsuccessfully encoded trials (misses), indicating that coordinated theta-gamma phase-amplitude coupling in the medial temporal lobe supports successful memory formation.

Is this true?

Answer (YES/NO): YES